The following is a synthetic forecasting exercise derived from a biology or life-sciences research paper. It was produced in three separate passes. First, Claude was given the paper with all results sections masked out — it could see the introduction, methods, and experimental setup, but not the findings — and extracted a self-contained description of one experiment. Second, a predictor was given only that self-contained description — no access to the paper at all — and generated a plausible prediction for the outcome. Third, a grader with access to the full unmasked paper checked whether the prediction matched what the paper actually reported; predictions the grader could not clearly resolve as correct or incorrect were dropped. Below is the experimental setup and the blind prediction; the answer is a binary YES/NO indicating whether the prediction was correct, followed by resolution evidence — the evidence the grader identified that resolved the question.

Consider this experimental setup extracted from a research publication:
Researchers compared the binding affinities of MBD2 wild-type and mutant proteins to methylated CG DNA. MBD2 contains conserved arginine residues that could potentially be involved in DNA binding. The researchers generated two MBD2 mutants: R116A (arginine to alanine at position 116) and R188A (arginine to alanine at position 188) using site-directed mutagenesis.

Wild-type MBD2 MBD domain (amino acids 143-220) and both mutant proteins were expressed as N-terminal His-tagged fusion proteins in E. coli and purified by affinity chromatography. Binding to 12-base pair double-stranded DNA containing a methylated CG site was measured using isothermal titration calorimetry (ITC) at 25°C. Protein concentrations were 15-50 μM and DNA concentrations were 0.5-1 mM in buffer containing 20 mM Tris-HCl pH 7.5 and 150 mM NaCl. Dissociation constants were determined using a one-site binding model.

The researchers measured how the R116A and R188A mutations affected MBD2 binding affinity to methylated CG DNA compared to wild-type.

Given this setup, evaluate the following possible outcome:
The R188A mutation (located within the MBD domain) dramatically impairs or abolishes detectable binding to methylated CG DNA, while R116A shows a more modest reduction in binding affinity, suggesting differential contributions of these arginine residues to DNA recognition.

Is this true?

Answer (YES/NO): NO